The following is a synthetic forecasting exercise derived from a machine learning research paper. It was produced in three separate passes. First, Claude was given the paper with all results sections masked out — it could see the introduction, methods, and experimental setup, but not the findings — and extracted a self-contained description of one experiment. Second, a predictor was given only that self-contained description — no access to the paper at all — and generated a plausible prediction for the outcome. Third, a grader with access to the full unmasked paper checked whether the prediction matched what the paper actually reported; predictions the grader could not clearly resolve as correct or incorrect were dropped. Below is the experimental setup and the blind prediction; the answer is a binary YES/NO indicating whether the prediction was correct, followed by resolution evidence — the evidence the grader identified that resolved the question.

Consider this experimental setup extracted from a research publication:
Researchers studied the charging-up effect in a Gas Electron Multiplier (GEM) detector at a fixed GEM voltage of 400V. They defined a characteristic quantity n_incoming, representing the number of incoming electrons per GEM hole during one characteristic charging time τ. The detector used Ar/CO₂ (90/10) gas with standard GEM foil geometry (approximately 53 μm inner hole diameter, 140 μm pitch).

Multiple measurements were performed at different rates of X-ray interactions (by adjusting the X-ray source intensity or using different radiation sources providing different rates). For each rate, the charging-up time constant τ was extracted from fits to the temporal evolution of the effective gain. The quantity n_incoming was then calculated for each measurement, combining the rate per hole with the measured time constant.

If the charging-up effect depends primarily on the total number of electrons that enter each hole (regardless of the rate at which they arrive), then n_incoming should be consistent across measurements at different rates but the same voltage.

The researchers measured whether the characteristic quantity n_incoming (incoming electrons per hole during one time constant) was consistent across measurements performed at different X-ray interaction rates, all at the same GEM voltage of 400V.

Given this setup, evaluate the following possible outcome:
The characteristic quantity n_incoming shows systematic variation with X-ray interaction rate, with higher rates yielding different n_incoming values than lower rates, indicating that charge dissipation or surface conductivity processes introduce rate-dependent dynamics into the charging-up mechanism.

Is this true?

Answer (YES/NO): NO